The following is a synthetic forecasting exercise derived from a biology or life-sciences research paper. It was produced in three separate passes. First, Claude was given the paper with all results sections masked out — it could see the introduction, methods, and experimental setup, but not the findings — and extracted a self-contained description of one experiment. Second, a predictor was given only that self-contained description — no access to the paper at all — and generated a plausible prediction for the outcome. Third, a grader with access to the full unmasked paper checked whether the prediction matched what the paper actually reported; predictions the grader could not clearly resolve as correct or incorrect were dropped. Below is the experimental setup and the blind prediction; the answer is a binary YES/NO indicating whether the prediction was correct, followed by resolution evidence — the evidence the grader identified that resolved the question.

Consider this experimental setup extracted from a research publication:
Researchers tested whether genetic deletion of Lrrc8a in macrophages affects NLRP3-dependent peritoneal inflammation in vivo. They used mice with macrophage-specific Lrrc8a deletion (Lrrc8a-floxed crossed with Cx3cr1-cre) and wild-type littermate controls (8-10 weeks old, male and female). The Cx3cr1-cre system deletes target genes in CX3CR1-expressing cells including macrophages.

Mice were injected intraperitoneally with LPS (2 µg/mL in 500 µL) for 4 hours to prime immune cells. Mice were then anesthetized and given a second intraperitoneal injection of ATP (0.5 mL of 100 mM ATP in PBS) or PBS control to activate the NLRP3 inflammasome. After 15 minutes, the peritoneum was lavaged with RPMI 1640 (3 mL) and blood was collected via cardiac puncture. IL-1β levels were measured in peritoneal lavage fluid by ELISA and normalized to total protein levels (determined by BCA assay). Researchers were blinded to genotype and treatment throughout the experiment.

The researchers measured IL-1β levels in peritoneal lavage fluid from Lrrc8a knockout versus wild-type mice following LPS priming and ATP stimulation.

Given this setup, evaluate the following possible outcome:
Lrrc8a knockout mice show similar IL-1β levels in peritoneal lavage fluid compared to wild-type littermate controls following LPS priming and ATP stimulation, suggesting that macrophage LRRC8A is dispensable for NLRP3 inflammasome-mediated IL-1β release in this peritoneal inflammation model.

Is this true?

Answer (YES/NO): YES